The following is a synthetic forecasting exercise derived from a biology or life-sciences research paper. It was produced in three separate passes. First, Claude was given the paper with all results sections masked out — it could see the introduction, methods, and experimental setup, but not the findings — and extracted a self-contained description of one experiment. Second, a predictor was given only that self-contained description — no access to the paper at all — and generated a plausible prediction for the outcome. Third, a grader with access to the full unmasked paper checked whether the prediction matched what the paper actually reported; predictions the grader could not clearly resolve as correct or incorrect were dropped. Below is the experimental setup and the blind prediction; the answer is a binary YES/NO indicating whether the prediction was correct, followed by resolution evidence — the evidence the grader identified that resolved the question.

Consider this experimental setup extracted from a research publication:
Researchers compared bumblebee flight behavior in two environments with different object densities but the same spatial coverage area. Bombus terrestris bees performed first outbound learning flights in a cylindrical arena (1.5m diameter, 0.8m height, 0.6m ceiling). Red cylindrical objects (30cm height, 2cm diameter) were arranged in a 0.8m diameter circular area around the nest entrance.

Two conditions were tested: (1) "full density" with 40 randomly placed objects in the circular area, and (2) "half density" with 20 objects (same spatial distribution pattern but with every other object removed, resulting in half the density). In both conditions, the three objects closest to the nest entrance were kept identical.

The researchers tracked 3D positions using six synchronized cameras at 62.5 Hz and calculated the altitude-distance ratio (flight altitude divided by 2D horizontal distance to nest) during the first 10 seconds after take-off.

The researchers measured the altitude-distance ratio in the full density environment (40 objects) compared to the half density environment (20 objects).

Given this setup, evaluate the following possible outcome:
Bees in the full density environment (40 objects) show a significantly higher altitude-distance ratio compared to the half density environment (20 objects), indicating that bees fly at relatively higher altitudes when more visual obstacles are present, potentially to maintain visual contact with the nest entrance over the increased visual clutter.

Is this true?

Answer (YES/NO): NO